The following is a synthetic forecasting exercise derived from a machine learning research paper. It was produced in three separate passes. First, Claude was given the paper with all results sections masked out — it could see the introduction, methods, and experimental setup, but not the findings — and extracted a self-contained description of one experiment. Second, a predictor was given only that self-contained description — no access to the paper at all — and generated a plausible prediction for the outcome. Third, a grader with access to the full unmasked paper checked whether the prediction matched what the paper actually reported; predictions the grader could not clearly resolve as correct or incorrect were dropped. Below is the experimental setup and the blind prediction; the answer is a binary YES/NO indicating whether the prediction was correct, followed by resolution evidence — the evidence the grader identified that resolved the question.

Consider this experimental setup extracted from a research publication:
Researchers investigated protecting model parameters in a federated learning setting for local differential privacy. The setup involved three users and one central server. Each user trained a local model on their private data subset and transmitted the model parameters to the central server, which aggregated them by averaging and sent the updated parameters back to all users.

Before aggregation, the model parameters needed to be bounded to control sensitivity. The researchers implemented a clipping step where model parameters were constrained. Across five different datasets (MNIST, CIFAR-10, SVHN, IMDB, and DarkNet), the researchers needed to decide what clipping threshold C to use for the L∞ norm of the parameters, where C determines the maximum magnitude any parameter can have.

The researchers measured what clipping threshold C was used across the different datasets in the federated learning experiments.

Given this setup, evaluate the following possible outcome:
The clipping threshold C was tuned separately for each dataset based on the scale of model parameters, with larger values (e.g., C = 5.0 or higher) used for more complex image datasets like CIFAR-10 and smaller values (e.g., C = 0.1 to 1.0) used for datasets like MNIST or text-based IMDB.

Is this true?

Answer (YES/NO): NO